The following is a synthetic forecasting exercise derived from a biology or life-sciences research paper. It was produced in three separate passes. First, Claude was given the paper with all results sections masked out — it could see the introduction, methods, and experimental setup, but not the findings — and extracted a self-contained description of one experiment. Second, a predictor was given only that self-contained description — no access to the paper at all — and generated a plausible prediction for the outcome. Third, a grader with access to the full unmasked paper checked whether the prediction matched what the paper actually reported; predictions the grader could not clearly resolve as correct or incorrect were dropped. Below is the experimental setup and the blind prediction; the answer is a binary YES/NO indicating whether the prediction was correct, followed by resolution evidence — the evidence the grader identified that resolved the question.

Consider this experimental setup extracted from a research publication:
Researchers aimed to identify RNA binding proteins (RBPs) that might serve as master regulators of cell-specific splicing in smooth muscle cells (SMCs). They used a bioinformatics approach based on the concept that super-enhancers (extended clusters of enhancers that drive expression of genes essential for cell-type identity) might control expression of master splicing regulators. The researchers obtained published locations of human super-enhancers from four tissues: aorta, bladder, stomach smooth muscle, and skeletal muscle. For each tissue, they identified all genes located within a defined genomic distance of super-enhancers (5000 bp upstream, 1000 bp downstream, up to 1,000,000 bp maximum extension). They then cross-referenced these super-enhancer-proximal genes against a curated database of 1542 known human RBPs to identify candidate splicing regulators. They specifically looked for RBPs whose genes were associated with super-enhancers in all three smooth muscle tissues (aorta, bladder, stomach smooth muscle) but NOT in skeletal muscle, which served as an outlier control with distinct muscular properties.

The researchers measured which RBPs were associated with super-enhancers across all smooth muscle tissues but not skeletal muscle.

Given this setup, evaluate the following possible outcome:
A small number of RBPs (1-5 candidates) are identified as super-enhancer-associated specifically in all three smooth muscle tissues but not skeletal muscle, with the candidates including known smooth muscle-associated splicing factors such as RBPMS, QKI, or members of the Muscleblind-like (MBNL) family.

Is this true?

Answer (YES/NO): NO